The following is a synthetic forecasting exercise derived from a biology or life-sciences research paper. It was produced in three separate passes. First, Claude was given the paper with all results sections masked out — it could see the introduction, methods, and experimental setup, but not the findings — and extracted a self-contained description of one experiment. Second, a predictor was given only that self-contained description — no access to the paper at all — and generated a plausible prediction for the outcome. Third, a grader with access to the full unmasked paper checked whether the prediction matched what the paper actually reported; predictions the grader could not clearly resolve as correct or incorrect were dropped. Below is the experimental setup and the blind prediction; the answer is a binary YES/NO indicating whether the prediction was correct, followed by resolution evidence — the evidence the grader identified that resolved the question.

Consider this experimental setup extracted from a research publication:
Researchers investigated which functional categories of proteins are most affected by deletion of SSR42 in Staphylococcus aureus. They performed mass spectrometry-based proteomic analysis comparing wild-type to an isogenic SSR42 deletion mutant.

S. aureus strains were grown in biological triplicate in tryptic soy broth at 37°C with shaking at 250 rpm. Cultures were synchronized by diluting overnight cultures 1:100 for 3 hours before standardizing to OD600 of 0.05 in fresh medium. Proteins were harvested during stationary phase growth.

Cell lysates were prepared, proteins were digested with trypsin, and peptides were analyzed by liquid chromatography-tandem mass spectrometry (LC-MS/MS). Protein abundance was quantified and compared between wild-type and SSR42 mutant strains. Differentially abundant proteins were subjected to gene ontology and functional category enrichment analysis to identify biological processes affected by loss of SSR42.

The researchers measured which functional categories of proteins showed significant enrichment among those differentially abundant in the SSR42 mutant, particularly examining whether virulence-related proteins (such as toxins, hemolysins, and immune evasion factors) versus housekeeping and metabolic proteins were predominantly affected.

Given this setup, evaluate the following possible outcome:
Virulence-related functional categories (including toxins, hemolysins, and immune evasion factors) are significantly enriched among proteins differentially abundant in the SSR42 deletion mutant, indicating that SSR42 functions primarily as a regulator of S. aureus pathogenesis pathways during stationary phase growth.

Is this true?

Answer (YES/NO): YES